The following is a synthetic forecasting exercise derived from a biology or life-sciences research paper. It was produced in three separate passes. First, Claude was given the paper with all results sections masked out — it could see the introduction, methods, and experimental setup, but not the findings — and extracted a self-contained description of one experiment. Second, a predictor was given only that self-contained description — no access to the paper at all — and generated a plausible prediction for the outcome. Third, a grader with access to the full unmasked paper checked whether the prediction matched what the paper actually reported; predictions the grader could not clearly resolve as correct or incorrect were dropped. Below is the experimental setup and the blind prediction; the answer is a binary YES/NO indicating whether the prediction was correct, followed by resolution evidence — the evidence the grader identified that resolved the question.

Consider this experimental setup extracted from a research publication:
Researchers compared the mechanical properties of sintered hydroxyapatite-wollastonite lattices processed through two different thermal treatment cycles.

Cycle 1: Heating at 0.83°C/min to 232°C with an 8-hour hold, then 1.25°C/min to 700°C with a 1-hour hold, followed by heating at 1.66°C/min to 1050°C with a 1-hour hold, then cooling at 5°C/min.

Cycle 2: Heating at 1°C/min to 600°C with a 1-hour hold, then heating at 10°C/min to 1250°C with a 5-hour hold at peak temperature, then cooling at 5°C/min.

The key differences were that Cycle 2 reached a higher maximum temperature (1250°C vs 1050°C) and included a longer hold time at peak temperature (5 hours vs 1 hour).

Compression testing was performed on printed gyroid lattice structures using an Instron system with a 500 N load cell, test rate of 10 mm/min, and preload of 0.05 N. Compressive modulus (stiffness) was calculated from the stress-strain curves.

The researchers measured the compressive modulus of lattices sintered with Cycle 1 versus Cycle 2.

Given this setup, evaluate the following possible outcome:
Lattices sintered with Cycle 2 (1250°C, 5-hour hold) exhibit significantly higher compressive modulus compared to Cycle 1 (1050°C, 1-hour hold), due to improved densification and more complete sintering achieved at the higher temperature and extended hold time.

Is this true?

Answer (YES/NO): YES